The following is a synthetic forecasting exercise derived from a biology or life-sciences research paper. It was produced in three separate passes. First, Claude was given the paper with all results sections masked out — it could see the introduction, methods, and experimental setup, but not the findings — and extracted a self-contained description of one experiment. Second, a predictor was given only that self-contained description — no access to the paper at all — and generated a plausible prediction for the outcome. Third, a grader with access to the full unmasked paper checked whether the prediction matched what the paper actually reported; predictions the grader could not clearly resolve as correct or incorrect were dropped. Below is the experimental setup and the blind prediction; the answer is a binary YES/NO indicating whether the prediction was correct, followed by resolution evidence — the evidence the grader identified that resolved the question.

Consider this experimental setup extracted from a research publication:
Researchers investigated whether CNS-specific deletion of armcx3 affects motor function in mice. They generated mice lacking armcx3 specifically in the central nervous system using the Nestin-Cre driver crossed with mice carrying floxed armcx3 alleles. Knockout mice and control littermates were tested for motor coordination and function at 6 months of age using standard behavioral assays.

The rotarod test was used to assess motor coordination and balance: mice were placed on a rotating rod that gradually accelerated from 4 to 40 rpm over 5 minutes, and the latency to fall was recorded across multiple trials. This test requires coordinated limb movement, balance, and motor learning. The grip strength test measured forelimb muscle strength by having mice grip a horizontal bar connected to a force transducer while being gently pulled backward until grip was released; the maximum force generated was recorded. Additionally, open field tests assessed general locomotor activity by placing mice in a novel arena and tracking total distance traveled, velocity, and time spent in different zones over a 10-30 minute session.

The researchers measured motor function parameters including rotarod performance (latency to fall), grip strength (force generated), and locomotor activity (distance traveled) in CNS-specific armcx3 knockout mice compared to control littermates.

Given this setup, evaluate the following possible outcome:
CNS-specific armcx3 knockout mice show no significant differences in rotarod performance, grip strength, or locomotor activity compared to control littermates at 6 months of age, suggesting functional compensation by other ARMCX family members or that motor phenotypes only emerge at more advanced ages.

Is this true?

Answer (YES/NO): NO